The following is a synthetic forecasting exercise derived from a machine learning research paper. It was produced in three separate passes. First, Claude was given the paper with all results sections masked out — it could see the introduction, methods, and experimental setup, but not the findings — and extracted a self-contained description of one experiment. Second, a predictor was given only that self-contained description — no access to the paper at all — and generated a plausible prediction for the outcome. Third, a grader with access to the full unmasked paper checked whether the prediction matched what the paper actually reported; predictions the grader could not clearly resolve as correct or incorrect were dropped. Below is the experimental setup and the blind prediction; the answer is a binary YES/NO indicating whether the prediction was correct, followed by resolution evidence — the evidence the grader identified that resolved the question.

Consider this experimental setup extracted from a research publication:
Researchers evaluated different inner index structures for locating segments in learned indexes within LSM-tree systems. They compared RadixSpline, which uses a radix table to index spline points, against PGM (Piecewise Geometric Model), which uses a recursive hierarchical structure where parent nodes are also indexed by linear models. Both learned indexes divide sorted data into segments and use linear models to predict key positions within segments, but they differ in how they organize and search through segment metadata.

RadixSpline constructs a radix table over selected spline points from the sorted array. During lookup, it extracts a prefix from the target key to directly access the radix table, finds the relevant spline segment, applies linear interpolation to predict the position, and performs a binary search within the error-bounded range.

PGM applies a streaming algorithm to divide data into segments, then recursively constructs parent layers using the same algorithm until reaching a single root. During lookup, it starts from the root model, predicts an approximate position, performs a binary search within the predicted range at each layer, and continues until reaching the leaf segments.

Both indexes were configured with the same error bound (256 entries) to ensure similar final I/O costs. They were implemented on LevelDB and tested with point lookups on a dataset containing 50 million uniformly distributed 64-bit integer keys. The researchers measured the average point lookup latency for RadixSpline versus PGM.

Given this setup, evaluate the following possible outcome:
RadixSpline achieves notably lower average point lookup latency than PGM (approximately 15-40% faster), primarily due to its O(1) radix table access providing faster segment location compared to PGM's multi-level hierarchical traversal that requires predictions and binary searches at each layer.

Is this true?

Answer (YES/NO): NO